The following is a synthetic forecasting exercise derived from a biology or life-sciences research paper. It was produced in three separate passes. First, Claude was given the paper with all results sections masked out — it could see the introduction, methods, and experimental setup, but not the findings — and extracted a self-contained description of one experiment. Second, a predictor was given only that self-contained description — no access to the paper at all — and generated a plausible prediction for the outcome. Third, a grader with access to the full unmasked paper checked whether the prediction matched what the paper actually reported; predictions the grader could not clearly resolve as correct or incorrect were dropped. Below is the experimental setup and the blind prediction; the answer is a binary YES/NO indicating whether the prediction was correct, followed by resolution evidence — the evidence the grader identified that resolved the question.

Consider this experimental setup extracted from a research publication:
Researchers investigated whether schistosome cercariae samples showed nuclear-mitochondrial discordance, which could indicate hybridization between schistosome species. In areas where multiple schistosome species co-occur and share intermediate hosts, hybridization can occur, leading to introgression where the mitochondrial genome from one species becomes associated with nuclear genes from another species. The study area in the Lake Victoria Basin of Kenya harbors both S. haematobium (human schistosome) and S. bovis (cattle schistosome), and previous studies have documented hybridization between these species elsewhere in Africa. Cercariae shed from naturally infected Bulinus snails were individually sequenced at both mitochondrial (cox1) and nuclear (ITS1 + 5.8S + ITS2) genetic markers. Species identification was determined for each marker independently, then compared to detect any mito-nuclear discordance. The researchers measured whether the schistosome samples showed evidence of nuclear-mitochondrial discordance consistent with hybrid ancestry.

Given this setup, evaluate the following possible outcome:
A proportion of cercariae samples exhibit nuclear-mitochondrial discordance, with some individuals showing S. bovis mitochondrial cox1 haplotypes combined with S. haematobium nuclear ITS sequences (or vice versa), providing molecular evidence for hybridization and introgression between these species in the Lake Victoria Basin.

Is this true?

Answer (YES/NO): NO